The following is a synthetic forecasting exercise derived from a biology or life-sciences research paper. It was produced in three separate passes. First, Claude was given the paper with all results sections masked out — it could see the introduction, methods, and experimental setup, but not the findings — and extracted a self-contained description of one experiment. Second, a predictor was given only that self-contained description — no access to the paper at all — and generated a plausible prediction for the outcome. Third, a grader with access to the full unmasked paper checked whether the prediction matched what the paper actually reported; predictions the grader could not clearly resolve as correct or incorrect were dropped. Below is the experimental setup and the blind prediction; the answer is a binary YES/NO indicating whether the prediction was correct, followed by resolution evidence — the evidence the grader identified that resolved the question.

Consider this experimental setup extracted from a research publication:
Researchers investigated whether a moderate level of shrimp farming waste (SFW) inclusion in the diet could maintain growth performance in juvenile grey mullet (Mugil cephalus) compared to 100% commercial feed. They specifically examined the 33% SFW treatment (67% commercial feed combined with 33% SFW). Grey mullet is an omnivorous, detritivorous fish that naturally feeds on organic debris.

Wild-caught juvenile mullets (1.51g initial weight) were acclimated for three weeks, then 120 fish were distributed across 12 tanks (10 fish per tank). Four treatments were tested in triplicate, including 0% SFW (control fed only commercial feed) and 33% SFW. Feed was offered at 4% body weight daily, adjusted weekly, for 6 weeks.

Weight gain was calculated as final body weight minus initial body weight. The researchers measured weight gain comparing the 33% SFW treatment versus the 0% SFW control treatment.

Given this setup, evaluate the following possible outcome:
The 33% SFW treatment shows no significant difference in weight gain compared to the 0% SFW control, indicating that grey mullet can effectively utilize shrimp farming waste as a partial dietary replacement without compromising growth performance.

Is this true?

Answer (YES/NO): NO